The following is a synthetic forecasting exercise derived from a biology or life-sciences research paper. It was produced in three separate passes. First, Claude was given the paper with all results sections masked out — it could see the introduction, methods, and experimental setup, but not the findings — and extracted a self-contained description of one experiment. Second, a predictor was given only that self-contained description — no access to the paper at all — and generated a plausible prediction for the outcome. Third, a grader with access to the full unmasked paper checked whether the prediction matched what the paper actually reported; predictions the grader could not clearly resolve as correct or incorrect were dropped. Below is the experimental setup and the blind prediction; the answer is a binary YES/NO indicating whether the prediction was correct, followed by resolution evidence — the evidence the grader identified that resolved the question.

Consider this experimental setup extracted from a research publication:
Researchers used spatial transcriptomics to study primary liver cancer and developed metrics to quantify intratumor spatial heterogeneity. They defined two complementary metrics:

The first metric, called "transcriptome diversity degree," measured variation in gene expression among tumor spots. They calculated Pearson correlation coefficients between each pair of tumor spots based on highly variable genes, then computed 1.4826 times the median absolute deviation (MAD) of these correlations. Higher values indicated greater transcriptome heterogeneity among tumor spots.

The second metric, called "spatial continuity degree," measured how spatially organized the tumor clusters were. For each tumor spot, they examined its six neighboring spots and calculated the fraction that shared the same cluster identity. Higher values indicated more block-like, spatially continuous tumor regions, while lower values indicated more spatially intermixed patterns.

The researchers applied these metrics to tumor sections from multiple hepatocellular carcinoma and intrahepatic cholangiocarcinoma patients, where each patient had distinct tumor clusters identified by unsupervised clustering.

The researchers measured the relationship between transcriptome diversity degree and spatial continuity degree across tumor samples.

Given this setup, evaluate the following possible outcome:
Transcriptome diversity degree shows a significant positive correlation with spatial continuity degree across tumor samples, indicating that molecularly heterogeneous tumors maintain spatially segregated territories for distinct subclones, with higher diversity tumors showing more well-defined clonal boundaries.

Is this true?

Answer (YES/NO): NO